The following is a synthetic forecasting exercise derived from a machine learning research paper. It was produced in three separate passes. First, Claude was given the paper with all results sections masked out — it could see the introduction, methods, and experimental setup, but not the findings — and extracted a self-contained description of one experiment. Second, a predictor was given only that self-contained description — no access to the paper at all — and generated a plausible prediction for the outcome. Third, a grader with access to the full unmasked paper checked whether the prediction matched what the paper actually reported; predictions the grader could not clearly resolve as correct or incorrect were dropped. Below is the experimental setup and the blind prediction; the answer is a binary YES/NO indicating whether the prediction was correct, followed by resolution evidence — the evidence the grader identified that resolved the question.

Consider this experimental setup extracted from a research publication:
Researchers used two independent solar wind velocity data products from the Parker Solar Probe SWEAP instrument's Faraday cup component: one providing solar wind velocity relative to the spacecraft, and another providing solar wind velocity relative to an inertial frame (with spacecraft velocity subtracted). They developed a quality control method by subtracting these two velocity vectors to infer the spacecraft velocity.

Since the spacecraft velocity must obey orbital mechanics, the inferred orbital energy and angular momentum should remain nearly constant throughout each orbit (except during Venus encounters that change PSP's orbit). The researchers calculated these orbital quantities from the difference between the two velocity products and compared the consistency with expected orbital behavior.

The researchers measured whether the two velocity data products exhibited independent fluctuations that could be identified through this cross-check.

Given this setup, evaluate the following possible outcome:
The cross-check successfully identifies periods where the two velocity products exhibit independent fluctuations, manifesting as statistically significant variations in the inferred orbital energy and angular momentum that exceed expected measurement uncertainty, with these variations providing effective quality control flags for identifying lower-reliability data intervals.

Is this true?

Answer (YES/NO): YES